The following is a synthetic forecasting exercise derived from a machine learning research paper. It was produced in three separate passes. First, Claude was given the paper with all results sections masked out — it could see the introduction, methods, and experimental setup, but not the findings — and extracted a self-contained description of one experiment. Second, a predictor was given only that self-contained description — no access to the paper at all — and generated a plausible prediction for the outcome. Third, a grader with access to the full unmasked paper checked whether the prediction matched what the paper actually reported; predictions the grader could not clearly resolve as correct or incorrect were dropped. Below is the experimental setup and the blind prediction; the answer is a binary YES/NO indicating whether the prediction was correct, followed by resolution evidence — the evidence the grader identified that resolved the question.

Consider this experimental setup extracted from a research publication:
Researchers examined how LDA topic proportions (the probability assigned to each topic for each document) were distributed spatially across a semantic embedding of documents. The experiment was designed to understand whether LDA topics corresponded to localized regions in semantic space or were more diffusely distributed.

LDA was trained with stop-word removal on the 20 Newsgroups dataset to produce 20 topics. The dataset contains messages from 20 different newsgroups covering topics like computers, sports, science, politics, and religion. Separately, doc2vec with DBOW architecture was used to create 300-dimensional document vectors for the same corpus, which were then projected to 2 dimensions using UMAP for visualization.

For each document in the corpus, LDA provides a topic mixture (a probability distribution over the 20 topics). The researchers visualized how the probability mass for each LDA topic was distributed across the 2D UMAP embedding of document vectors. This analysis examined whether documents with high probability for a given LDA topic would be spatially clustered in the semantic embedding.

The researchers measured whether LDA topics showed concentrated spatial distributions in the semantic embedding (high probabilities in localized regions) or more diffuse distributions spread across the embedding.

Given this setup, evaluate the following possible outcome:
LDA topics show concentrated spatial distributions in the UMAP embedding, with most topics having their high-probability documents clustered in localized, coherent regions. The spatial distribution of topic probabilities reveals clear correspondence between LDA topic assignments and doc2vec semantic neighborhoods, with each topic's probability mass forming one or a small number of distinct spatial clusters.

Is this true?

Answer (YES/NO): NO